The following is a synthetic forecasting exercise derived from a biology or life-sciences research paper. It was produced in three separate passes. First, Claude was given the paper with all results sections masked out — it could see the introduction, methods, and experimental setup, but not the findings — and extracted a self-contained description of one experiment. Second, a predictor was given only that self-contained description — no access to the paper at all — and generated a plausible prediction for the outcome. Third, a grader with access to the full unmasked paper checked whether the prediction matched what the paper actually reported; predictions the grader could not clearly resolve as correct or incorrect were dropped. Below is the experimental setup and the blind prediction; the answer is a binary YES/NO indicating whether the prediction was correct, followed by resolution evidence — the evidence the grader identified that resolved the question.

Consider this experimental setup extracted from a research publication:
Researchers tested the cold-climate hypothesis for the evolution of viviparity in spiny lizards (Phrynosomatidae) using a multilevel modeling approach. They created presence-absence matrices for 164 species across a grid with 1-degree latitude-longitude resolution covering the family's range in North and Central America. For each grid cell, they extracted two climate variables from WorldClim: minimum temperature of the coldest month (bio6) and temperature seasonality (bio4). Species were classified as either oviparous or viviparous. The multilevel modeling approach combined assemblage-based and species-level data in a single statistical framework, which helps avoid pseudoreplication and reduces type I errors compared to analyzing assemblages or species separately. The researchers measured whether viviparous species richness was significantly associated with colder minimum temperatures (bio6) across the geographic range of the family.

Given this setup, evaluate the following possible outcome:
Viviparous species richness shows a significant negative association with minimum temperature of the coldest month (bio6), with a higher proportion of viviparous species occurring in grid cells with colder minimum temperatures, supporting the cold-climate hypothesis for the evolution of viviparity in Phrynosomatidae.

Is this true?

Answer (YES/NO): NO